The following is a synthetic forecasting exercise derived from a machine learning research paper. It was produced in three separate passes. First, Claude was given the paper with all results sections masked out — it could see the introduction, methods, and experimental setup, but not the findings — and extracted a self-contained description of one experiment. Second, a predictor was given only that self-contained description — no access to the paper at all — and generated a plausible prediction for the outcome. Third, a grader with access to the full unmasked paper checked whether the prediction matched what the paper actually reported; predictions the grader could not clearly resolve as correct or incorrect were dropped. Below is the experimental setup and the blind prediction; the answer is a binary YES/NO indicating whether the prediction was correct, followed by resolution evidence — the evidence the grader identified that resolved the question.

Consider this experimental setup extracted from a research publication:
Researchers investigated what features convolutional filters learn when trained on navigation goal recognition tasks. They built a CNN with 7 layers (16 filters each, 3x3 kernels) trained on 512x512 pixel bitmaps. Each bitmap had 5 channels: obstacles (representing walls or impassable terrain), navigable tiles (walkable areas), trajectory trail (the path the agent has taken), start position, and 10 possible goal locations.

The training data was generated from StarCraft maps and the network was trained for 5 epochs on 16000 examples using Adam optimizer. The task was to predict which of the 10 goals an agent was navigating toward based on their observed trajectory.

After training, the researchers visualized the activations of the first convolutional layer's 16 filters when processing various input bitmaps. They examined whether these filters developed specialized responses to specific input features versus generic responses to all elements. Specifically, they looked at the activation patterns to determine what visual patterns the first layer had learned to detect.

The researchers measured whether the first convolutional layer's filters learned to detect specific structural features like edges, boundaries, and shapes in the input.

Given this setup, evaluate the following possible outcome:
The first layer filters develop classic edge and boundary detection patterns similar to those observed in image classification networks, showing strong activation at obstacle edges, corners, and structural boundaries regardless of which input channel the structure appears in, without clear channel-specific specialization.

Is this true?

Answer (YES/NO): NO